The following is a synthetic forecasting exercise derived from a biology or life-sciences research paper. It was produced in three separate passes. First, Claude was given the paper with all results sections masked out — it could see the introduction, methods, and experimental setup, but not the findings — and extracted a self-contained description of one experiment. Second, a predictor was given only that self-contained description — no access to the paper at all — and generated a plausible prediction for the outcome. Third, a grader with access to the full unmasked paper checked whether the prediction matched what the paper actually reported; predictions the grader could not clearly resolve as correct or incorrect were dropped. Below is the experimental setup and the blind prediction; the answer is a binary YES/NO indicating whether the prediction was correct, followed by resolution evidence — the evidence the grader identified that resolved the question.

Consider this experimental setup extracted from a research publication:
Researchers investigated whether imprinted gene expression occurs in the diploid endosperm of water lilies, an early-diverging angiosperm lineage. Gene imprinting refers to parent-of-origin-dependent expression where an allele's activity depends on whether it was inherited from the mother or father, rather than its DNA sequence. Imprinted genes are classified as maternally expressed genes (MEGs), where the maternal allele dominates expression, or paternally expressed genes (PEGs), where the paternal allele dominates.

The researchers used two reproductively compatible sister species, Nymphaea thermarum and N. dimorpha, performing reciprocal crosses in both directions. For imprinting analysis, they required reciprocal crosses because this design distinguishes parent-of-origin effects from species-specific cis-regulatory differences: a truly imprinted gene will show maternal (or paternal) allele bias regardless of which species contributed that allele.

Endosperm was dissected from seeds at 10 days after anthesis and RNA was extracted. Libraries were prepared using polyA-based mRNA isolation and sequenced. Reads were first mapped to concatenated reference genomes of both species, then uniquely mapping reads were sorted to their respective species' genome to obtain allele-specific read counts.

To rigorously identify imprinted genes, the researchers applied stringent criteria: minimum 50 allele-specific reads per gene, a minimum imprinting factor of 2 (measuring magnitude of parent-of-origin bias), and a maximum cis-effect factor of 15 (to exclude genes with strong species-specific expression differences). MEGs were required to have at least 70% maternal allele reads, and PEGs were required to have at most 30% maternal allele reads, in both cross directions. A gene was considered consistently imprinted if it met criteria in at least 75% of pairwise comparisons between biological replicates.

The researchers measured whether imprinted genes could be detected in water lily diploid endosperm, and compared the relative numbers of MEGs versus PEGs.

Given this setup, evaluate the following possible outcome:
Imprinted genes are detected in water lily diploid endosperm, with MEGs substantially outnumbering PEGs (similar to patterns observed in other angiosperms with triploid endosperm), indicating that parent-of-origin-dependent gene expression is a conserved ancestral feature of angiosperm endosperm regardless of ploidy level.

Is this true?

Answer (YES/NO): YES